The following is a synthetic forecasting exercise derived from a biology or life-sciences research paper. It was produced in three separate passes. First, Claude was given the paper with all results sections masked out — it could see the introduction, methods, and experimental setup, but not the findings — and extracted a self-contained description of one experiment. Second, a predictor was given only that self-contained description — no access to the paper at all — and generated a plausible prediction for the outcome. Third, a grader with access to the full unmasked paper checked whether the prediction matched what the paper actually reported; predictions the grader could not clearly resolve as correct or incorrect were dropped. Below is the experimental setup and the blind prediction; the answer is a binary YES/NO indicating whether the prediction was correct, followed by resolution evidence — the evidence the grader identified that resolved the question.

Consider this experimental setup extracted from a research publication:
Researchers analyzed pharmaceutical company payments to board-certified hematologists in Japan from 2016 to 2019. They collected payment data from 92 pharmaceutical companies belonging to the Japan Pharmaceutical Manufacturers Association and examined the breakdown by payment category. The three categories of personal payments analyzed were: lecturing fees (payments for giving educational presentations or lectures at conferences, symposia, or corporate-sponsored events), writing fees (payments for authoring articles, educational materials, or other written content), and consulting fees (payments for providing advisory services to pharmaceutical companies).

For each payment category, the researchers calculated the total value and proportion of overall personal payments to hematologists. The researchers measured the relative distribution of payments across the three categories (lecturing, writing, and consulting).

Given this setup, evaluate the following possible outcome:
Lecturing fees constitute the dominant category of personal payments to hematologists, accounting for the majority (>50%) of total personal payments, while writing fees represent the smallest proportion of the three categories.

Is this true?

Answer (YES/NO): YES